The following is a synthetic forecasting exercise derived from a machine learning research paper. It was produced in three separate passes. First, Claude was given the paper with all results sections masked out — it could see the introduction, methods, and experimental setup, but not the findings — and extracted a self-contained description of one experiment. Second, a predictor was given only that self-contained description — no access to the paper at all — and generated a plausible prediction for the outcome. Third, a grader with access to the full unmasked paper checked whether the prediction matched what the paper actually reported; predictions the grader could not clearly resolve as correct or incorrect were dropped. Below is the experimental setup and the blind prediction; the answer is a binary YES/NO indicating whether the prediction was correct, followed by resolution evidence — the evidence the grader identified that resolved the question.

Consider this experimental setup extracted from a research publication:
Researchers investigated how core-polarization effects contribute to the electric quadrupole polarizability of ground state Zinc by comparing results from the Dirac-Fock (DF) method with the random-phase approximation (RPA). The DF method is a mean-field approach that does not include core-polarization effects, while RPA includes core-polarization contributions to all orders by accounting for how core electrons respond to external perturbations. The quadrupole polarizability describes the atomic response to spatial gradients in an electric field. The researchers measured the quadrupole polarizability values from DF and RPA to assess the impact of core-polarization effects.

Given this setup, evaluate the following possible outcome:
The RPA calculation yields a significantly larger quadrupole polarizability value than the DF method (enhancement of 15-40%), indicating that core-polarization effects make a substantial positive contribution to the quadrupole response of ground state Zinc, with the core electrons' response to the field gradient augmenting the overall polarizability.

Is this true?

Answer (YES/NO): NO